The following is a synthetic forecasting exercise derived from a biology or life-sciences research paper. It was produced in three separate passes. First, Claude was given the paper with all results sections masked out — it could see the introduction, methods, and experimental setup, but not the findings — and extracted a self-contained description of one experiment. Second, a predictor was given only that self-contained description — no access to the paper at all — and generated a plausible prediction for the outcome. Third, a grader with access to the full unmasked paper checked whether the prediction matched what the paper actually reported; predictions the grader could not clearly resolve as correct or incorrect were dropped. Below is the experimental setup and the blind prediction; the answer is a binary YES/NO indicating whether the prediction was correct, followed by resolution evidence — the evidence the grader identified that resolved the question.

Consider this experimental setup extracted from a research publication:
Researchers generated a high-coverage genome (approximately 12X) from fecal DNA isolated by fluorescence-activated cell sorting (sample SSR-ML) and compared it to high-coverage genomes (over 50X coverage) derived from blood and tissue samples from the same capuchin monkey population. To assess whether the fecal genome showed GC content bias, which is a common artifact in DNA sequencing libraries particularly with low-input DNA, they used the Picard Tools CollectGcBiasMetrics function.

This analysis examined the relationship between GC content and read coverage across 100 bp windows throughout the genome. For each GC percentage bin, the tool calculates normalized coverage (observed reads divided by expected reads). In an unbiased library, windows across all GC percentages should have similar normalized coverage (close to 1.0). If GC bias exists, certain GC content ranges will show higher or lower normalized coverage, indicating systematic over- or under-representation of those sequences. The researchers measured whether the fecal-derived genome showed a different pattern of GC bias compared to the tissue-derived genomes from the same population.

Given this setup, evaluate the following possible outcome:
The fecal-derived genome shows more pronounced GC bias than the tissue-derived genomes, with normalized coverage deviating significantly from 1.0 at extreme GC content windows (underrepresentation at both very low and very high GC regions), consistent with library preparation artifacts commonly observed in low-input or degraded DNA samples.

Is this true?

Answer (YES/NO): NO